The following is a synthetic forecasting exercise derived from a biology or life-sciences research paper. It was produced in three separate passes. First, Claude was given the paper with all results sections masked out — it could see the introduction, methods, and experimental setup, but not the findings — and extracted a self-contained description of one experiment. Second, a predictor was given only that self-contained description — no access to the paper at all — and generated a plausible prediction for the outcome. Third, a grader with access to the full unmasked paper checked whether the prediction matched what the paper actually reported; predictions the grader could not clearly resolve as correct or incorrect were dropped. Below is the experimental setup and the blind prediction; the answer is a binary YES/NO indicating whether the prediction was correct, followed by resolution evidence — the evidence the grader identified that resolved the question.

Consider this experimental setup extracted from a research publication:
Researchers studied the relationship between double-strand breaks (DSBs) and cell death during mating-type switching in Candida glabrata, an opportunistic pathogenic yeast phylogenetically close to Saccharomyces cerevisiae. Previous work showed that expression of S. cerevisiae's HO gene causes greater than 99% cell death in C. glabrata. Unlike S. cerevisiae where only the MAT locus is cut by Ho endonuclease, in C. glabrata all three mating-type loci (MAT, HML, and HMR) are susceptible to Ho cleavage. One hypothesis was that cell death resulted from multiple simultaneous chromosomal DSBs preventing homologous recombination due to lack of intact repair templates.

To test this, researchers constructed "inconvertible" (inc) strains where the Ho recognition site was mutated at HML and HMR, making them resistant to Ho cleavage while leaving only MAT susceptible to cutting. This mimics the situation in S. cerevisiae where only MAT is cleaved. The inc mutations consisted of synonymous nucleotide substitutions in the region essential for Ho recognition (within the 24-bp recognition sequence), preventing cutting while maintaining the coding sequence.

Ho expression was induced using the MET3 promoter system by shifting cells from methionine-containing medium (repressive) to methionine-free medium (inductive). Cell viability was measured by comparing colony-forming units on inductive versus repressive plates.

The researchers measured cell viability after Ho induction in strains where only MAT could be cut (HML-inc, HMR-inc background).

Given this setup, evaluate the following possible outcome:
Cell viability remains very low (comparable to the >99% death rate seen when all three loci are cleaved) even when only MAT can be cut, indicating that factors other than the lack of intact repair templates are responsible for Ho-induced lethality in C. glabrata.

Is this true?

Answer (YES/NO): YES